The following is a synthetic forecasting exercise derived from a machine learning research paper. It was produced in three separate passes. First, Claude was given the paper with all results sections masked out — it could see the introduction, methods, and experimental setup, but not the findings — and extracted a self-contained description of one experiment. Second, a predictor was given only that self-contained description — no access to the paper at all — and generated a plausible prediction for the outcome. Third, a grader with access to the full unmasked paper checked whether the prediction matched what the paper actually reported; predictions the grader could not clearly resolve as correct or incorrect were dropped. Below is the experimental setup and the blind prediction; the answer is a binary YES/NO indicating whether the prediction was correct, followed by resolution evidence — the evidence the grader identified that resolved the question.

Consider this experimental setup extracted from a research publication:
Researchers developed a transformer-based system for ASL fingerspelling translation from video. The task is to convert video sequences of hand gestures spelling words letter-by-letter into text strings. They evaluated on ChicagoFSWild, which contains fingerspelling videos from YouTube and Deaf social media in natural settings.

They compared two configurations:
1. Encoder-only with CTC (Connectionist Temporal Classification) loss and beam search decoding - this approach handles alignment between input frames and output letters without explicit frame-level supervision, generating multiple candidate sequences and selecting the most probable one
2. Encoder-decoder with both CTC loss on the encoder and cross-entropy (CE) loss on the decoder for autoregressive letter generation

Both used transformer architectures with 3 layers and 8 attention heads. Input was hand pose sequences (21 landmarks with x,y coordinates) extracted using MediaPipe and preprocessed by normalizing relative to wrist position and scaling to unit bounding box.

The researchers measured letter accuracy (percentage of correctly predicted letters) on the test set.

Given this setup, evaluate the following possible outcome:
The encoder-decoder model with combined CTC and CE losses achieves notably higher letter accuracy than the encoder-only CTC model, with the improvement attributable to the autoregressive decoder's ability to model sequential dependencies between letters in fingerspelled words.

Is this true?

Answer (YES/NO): NO